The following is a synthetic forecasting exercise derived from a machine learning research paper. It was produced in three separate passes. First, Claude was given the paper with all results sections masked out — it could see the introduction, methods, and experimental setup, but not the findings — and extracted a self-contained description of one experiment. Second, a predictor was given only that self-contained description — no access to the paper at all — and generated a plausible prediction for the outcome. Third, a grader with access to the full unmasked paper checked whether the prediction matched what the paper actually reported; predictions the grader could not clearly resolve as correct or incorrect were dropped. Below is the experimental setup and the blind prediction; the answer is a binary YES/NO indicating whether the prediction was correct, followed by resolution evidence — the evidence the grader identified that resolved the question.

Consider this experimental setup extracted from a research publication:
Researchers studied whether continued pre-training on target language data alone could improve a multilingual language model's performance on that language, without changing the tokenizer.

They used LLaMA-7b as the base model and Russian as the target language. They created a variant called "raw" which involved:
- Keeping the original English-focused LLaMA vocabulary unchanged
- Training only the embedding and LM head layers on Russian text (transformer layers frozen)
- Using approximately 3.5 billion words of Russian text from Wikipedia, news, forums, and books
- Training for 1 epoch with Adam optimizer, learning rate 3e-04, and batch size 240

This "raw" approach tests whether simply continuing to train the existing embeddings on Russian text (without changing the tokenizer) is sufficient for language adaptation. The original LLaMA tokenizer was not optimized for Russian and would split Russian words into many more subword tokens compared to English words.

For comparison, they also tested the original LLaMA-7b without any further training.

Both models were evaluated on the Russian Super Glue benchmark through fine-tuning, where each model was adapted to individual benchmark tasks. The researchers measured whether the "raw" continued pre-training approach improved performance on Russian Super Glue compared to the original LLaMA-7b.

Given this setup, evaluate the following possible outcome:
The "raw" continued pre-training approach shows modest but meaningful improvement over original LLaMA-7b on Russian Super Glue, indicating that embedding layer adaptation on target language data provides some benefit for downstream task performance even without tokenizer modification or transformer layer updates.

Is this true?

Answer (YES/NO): NO